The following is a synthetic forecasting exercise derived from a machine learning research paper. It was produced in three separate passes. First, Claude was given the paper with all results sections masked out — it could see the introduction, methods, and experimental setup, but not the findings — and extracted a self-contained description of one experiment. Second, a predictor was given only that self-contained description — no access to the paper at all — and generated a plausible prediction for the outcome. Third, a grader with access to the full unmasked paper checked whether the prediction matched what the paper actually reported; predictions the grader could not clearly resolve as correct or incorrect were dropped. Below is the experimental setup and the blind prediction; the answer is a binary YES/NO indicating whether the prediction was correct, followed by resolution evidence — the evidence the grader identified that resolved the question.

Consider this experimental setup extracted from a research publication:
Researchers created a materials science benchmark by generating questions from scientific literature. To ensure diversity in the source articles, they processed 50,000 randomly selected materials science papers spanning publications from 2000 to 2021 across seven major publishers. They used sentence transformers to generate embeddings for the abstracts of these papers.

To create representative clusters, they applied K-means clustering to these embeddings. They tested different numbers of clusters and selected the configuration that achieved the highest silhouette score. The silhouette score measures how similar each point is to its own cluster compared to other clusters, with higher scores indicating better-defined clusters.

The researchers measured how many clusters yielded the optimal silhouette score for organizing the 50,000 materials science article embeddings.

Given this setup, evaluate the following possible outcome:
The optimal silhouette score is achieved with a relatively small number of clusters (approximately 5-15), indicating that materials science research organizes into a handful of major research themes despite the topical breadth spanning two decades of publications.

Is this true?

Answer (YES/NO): YES